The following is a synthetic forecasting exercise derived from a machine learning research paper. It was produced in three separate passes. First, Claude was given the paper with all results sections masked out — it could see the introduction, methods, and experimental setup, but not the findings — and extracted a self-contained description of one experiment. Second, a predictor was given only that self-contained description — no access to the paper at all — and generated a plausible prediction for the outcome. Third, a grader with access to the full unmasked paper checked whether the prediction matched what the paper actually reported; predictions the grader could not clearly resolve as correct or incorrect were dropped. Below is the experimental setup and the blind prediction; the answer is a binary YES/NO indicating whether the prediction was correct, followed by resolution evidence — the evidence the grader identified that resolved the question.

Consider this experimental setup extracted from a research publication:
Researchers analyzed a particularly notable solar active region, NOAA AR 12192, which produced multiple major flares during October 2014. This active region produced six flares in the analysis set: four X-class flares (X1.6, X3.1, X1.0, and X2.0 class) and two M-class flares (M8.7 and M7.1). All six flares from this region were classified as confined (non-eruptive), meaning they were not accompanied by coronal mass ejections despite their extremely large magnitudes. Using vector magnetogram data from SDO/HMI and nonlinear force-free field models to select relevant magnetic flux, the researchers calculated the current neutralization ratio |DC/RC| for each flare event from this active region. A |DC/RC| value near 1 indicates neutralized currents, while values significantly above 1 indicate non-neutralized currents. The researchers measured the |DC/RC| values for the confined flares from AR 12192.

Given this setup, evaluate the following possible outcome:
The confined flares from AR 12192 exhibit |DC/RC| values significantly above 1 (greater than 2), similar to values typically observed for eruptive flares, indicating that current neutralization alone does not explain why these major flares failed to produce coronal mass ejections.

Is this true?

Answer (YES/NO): NO